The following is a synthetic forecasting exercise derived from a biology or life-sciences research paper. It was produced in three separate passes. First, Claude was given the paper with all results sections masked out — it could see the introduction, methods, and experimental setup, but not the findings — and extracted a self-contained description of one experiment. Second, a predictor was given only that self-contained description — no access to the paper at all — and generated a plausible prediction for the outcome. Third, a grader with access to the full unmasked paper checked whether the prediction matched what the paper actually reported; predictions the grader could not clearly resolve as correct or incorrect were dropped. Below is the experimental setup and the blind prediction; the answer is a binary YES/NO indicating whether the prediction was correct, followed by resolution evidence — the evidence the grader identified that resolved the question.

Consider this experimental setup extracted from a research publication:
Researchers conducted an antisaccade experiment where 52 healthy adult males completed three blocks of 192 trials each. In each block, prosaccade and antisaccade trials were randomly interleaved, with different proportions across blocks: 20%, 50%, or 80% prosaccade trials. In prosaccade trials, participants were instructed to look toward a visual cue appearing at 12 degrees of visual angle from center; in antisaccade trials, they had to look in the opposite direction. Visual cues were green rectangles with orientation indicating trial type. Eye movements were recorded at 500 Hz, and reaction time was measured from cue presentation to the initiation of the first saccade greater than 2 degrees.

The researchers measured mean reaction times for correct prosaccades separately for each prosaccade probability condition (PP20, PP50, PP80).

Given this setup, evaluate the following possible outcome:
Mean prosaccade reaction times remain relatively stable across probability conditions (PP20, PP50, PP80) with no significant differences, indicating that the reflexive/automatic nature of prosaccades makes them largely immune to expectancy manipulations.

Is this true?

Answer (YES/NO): NO